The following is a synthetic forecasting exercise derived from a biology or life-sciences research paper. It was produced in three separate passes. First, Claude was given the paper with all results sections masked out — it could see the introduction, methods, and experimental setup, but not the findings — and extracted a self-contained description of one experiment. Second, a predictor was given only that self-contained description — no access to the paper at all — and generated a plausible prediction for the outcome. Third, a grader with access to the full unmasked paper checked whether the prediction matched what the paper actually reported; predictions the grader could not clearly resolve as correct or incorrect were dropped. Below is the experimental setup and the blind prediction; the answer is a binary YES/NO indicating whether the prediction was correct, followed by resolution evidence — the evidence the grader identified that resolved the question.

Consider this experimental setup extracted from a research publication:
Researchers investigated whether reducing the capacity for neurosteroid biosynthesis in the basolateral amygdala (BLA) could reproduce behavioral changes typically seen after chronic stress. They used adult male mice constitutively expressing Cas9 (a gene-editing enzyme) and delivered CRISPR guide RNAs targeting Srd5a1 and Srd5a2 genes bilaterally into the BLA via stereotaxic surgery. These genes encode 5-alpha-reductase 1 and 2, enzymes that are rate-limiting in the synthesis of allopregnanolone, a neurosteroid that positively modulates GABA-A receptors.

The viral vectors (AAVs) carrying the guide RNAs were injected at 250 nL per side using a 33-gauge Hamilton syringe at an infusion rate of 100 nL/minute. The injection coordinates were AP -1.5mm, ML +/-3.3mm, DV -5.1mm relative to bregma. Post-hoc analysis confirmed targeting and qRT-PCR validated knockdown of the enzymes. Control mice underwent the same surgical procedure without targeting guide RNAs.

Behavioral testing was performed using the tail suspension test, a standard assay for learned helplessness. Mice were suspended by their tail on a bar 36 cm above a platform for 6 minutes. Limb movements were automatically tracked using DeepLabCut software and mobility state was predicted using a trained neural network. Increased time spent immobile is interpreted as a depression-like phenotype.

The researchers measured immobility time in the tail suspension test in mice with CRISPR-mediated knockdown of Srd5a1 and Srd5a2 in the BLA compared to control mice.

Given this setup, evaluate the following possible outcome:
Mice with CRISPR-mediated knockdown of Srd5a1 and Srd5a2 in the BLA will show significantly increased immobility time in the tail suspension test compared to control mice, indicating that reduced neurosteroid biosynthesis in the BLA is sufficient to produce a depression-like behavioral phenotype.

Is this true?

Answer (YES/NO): YES